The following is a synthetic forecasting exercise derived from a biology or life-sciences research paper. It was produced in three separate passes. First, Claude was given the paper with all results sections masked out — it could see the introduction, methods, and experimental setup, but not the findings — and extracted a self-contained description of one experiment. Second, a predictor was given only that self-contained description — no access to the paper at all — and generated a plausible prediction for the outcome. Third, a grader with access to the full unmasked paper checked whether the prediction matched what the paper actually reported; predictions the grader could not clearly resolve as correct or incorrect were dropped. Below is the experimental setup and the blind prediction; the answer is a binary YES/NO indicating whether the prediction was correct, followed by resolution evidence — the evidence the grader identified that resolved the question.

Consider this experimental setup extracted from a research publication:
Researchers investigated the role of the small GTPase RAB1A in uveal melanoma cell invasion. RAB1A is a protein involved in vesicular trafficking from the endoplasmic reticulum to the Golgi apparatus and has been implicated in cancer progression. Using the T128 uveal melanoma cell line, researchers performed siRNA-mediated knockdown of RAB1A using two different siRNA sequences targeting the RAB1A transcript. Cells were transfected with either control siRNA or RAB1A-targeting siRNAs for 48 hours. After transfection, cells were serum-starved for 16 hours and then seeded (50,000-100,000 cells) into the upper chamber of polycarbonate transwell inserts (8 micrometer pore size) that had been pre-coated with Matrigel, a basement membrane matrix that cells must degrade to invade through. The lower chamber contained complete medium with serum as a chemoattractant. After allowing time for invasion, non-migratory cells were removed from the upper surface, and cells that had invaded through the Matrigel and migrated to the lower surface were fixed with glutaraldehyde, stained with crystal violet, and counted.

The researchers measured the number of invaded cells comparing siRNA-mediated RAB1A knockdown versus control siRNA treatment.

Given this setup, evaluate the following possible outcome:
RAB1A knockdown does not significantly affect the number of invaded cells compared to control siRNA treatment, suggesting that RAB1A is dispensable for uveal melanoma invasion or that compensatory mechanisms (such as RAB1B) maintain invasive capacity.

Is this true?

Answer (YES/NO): NO